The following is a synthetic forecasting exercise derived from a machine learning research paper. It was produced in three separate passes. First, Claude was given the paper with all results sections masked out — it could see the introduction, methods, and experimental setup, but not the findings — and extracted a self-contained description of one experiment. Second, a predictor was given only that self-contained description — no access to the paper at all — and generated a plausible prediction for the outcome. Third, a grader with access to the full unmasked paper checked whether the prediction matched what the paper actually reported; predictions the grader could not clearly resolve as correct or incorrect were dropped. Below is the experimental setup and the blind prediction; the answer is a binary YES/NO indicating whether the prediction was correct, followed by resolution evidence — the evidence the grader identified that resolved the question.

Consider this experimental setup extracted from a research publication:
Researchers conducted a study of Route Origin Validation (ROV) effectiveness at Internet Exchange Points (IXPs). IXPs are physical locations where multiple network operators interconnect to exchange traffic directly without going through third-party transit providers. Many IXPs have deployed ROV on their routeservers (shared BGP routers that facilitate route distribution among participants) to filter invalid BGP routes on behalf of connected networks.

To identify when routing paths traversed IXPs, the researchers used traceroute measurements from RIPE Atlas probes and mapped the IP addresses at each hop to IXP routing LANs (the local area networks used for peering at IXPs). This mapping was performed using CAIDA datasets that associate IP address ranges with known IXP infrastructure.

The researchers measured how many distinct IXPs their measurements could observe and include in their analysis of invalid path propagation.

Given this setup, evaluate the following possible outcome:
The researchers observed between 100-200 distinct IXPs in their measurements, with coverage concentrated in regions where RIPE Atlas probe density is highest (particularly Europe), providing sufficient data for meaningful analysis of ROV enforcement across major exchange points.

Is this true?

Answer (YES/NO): YES